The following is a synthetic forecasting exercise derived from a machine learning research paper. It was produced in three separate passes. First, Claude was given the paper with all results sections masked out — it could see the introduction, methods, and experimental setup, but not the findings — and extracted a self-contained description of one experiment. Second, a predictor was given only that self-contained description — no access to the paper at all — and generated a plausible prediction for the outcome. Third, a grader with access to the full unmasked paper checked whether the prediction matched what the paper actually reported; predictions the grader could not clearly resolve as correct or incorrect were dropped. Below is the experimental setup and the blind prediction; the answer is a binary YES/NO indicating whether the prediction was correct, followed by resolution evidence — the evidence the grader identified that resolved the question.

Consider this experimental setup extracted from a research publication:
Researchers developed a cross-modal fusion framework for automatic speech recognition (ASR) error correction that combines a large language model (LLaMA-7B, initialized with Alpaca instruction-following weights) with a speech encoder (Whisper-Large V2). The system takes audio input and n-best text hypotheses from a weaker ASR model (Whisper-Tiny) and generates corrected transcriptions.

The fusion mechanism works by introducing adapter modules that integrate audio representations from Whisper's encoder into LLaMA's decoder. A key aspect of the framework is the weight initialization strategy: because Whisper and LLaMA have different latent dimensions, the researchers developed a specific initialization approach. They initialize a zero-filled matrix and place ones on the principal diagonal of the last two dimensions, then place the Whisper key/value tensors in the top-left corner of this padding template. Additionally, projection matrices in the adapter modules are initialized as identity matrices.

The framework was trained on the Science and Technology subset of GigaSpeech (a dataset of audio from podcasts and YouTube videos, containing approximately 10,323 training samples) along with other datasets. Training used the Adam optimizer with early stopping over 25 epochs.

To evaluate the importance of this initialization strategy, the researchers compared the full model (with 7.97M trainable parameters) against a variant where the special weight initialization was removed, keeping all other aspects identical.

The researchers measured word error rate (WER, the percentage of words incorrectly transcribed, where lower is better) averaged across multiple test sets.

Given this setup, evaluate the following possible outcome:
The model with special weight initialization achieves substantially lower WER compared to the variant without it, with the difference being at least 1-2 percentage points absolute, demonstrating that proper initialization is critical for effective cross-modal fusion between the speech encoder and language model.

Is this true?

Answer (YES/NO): YES